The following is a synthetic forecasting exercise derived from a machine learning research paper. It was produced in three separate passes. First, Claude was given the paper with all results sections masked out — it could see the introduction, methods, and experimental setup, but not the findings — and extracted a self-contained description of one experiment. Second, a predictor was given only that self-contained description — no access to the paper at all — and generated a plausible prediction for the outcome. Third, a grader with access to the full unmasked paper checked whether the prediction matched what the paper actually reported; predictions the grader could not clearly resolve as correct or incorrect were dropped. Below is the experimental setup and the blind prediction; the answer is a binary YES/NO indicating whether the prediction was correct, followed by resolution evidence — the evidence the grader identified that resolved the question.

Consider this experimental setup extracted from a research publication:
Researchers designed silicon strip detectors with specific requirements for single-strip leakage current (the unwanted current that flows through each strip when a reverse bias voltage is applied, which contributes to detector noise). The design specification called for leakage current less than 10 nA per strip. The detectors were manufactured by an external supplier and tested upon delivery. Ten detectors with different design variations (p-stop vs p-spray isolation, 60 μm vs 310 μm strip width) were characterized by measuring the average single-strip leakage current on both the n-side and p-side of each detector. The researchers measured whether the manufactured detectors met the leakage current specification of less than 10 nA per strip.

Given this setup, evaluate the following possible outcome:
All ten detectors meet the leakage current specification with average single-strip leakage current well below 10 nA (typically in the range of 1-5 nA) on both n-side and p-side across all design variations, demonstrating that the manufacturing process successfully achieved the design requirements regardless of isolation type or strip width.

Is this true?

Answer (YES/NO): NO